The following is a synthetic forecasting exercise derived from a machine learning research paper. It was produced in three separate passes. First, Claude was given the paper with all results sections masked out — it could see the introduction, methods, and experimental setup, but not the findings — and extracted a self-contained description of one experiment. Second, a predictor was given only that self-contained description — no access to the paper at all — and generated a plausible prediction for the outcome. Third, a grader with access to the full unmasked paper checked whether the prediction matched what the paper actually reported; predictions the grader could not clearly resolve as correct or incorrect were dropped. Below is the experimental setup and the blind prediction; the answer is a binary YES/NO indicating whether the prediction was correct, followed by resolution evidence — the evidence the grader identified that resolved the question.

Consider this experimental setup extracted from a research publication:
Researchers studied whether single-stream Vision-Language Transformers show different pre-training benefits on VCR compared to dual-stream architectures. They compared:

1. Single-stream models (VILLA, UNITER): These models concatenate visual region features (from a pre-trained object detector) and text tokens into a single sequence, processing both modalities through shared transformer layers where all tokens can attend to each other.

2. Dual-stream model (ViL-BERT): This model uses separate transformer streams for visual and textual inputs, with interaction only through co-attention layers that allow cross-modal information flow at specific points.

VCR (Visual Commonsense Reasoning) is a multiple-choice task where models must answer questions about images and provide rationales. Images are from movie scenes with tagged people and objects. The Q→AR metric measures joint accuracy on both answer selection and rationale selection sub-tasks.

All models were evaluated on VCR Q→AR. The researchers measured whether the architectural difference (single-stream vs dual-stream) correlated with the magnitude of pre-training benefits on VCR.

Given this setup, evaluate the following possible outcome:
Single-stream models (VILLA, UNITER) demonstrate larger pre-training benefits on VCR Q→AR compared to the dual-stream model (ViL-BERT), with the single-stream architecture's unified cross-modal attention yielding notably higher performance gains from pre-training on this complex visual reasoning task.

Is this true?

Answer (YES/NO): NO